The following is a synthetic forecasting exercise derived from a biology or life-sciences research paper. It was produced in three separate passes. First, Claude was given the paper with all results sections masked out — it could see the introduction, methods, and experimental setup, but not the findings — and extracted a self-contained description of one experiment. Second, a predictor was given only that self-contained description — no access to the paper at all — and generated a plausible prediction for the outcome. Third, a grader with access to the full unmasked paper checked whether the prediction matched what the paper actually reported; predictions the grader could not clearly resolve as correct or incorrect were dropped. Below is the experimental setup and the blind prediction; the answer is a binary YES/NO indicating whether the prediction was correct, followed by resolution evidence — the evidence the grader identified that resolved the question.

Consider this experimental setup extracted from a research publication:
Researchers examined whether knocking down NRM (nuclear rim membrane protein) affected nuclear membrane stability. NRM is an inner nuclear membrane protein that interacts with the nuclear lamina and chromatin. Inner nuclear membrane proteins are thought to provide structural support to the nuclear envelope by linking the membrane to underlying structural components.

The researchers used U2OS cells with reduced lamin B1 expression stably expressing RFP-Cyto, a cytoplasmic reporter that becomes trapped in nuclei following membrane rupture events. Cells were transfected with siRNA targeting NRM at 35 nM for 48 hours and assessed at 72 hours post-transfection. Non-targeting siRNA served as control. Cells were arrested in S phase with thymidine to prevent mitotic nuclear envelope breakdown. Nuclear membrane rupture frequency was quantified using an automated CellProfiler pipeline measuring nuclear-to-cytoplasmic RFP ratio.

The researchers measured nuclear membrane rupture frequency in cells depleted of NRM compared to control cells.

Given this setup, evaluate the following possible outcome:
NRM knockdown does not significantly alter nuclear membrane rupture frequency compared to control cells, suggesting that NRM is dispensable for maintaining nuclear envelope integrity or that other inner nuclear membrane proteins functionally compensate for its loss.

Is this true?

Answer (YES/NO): NO